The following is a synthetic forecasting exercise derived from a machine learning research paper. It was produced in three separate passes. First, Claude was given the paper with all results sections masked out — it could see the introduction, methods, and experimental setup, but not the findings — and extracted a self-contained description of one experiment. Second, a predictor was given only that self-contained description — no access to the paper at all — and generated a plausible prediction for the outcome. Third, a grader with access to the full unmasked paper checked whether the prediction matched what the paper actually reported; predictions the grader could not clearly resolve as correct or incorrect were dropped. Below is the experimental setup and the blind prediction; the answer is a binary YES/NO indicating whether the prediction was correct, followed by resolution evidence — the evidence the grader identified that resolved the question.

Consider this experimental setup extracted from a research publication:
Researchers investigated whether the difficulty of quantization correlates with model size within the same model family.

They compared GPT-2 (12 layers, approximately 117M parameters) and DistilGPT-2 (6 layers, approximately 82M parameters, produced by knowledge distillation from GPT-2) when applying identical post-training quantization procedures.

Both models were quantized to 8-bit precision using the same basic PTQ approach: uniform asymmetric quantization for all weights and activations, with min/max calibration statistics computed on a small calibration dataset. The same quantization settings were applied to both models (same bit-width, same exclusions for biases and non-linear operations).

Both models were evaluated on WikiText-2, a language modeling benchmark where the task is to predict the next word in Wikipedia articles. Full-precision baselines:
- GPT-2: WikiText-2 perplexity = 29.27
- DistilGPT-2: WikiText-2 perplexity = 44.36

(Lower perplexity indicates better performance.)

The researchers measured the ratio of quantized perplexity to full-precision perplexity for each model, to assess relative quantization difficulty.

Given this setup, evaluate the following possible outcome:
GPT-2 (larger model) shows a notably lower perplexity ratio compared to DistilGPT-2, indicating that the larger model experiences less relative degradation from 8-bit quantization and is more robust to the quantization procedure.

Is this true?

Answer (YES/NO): NO